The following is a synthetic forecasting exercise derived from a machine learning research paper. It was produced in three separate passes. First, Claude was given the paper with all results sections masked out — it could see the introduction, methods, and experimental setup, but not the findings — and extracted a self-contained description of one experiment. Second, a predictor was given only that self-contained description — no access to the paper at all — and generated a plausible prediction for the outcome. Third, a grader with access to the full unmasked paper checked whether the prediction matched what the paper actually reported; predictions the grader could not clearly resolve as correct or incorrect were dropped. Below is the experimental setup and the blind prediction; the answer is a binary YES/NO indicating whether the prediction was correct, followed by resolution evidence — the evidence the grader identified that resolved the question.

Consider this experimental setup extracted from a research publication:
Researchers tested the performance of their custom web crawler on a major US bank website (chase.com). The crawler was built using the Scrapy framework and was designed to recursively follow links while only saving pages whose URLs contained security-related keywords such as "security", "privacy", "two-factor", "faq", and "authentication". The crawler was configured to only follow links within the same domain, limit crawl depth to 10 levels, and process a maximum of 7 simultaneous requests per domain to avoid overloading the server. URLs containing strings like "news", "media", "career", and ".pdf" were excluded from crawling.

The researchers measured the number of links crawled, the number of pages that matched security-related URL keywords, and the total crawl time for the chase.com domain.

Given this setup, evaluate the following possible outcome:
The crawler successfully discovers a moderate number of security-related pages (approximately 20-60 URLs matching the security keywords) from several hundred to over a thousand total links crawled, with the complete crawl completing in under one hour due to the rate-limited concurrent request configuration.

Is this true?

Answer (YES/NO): NO